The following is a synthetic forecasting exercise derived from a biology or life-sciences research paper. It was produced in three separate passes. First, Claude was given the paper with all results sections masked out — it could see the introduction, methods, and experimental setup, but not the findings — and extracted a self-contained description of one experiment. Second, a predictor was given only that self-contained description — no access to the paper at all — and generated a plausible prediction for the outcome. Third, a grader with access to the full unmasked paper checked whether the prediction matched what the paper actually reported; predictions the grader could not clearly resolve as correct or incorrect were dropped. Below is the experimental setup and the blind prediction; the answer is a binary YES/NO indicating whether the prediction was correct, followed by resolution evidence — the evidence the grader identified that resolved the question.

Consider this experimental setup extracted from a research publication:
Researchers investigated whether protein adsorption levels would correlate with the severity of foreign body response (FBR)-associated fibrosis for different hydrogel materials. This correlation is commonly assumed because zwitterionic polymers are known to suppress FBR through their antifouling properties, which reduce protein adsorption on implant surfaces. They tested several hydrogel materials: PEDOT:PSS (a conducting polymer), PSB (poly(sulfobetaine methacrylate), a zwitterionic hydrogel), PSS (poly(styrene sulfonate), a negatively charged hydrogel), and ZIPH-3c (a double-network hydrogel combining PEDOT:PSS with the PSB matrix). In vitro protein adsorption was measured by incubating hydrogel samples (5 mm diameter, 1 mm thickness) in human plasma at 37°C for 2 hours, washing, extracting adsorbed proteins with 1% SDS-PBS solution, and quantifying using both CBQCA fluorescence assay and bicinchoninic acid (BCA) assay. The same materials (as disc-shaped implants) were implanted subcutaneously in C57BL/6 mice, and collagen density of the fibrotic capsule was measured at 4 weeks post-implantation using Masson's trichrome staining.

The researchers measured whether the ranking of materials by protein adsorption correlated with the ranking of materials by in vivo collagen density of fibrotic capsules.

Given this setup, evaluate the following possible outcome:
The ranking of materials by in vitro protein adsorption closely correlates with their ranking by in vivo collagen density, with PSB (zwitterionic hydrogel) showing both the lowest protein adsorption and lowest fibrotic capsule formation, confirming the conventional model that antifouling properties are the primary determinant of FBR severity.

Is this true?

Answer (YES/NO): NO